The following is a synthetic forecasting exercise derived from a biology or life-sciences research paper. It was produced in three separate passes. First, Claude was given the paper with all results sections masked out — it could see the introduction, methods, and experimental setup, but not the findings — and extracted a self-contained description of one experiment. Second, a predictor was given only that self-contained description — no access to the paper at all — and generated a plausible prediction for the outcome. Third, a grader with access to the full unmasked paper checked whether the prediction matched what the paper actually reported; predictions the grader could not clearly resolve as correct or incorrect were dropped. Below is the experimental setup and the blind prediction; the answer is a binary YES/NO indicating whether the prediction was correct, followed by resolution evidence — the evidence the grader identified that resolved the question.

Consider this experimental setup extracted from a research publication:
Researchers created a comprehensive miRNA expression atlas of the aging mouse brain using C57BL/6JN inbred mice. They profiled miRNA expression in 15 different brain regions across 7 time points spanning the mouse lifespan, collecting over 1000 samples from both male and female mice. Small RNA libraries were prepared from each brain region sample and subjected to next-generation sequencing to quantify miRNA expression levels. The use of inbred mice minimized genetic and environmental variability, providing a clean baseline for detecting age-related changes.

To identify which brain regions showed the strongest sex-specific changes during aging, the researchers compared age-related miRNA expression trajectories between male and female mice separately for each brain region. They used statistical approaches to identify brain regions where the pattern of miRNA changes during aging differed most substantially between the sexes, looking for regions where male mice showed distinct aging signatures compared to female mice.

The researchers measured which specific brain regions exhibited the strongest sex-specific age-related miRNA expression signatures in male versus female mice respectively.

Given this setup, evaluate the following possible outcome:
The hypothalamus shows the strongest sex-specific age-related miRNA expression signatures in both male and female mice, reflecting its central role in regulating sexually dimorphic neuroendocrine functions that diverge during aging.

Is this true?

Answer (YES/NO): NO